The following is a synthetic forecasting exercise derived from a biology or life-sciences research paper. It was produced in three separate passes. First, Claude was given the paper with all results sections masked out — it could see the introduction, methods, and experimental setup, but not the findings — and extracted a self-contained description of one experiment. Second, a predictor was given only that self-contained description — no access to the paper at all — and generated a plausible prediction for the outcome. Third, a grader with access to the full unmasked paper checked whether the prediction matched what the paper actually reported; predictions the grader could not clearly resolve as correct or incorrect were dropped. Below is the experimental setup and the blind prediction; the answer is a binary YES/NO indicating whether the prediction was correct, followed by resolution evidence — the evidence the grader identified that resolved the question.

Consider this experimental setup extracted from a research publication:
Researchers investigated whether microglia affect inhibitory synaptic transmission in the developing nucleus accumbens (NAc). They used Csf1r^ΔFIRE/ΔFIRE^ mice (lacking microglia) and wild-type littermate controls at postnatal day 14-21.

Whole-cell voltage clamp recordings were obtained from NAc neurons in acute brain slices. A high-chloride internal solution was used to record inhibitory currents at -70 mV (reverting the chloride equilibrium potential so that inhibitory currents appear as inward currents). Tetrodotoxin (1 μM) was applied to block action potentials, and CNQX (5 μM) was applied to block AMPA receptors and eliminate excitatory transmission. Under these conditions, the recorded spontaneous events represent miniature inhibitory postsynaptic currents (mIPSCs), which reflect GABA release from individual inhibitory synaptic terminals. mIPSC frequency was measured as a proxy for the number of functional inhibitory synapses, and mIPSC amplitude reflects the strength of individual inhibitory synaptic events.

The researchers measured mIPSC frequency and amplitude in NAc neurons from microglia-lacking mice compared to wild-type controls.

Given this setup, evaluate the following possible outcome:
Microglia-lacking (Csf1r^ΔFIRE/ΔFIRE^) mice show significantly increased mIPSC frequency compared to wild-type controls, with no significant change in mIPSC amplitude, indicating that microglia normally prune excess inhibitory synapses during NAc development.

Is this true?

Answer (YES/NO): NO